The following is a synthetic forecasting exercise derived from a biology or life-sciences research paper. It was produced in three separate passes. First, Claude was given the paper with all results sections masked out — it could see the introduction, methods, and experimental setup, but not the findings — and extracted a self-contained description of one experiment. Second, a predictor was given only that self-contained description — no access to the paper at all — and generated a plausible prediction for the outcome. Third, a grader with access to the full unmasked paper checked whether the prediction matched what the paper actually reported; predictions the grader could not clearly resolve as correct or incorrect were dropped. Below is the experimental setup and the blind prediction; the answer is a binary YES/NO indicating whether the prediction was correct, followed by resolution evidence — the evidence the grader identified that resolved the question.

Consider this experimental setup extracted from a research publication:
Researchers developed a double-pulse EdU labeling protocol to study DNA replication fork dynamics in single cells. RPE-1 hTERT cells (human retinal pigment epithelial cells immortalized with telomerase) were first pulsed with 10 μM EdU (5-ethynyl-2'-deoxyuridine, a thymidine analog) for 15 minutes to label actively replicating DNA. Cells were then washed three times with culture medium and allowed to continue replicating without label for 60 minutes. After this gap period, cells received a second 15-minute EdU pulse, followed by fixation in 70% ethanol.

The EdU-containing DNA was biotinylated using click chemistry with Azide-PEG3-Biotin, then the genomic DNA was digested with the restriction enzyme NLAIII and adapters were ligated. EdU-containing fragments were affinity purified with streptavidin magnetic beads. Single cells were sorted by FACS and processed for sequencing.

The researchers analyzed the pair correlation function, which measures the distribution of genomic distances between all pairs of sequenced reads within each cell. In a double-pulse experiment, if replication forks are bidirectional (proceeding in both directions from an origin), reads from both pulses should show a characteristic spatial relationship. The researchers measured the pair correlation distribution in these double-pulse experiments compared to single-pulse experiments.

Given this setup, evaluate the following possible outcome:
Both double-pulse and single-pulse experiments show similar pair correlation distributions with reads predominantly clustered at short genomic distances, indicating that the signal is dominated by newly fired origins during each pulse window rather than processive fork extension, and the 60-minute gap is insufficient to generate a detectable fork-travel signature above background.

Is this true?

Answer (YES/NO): NO